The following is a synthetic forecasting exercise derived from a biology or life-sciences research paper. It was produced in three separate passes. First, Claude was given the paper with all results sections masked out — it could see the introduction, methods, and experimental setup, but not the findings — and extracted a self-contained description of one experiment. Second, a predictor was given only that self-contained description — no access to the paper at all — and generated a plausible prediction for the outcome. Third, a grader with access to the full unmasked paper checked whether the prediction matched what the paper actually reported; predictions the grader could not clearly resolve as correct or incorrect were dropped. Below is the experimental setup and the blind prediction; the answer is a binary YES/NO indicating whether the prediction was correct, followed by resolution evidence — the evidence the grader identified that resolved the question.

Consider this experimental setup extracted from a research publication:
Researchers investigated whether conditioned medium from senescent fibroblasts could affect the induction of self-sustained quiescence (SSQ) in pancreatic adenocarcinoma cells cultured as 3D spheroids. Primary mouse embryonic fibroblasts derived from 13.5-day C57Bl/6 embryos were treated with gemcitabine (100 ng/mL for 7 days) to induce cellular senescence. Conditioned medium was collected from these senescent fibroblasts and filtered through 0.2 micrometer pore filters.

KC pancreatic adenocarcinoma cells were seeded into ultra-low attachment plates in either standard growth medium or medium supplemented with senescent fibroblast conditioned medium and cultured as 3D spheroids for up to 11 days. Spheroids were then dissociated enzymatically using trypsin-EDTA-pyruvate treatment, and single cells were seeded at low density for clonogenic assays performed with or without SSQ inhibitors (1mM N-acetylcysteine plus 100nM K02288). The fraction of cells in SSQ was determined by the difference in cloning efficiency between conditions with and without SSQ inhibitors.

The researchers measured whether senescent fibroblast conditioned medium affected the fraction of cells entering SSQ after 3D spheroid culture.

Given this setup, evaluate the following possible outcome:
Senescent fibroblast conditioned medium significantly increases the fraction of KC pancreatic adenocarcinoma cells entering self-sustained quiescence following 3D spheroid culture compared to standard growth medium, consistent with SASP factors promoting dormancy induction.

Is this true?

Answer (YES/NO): NO